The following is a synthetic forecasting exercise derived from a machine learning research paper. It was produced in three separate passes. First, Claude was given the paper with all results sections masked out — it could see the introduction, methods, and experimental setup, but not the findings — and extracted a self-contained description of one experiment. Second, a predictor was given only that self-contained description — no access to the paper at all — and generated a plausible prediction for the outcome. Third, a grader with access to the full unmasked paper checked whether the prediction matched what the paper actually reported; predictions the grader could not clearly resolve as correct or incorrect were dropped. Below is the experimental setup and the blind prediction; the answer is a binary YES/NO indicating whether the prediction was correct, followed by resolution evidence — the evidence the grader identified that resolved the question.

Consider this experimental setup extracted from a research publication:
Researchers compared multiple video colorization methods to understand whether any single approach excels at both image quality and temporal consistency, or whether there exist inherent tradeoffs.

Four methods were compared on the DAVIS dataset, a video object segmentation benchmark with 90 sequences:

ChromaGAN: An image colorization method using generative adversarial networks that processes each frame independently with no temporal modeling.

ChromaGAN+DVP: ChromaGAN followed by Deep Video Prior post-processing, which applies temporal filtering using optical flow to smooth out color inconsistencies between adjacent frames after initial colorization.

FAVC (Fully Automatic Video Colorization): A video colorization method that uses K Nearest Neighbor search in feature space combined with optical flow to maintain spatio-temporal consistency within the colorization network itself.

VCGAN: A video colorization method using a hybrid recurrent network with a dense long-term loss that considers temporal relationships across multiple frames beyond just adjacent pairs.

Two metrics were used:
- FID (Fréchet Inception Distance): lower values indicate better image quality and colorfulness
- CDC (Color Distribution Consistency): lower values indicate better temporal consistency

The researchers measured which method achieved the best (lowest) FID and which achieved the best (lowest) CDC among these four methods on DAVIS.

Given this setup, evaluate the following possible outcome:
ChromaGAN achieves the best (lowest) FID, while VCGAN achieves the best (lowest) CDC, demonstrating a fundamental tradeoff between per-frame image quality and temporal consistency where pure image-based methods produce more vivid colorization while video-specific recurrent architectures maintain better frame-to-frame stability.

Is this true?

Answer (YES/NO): NO